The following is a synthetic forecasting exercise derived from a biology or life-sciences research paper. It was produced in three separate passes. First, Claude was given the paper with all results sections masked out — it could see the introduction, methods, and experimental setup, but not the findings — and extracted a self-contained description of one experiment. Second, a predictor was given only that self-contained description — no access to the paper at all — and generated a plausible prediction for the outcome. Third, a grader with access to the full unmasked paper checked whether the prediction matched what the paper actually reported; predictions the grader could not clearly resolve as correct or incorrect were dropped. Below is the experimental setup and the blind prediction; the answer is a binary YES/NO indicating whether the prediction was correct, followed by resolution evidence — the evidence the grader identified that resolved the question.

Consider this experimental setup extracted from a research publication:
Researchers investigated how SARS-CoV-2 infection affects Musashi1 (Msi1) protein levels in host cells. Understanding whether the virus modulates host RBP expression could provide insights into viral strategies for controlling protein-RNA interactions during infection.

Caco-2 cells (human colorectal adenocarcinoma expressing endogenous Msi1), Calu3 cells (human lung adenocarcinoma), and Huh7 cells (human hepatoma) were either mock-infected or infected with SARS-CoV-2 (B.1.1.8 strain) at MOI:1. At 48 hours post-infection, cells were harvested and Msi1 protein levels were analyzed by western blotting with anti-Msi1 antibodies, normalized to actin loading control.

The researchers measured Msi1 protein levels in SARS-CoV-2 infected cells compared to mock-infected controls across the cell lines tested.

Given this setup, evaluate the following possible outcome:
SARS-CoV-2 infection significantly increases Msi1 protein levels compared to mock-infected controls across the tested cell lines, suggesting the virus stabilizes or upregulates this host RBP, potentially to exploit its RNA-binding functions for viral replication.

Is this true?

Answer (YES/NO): NO